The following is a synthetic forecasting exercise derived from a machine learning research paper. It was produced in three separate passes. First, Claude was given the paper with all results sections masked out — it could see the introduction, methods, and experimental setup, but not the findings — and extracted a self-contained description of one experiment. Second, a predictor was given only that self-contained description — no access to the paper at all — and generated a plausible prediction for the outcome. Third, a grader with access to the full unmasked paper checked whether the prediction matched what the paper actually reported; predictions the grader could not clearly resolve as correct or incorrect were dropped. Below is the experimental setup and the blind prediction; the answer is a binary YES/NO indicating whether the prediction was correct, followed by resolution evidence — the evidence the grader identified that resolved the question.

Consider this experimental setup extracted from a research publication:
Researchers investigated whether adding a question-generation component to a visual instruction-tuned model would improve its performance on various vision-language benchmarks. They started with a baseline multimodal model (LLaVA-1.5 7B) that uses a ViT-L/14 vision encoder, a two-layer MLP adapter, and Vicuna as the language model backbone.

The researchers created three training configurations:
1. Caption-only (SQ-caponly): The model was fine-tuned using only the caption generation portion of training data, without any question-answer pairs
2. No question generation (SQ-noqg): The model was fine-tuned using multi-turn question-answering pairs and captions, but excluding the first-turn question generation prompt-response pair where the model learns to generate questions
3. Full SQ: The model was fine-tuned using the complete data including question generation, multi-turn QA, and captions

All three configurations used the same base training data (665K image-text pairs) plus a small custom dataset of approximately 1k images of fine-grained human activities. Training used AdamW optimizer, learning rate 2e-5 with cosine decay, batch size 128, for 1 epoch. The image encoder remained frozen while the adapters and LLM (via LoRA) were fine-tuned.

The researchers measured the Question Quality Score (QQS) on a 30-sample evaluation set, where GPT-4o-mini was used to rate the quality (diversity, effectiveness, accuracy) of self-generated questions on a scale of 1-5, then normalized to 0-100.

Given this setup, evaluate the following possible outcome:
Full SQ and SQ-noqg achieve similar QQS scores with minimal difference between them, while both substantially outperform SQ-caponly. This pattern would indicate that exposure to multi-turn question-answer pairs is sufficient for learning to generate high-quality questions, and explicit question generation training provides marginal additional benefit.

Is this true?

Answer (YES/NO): NO